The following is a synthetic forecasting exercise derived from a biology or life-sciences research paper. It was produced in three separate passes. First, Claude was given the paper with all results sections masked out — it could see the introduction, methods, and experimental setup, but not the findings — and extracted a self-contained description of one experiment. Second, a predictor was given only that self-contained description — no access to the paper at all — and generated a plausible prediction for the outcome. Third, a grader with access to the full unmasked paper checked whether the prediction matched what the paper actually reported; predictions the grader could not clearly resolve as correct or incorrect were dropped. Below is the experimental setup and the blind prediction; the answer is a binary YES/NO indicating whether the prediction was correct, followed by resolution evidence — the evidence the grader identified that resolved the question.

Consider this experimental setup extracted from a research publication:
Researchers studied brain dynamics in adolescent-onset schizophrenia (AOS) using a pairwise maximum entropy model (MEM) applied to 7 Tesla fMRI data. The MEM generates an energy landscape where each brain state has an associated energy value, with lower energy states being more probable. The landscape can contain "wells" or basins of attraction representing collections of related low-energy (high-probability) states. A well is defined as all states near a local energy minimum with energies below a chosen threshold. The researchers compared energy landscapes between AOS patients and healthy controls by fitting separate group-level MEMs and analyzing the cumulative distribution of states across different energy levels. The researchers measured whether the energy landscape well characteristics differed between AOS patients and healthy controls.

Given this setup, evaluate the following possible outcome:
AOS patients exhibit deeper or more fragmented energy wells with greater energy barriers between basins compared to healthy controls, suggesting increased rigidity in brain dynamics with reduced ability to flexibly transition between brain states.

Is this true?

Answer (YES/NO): NO